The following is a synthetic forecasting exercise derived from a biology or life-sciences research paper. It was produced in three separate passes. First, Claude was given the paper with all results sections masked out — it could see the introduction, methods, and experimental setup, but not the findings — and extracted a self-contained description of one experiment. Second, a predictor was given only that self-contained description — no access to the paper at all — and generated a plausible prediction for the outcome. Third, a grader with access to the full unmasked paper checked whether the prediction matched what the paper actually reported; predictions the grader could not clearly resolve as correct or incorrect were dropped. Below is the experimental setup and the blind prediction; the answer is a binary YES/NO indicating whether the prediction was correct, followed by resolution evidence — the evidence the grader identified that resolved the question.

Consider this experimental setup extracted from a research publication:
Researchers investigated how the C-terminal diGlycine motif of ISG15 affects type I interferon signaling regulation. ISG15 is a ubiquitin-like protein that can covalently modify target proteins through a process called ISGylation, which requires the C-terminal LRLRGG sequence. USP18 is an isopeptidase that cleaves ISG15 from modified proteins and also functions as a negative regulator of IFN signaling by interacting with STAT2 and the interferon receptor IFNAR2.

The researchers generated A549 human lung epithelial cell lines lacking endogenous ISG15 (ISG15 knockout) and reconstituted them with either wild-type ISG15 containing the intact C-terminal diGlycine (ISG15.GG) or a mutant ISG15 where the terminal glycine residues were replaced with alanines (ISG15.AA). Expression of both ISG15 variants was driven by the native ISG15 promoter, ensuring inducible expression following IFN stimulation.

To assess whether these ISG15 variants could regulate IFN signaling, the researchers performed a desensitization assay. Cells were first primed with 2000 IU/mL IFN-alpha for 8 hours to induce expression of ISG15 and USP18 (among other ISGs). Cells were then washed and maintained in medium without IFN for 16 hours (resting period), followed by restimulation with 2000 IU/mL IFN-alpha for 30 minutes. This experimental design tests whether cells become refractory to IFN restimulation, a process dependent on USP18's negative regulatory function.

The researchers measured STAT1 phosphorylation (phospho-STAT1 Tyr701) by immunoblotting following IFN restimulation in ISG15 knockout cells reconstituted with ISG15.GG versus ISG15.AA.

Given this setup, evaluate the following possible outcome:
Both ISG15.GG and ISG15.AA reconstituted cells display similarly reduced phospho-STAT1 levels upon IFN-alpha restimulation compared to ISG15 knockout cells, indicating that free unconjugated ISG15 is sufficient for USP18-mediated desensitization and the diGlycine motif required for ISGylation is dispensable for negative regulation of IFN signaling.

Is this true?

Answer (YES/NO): NO